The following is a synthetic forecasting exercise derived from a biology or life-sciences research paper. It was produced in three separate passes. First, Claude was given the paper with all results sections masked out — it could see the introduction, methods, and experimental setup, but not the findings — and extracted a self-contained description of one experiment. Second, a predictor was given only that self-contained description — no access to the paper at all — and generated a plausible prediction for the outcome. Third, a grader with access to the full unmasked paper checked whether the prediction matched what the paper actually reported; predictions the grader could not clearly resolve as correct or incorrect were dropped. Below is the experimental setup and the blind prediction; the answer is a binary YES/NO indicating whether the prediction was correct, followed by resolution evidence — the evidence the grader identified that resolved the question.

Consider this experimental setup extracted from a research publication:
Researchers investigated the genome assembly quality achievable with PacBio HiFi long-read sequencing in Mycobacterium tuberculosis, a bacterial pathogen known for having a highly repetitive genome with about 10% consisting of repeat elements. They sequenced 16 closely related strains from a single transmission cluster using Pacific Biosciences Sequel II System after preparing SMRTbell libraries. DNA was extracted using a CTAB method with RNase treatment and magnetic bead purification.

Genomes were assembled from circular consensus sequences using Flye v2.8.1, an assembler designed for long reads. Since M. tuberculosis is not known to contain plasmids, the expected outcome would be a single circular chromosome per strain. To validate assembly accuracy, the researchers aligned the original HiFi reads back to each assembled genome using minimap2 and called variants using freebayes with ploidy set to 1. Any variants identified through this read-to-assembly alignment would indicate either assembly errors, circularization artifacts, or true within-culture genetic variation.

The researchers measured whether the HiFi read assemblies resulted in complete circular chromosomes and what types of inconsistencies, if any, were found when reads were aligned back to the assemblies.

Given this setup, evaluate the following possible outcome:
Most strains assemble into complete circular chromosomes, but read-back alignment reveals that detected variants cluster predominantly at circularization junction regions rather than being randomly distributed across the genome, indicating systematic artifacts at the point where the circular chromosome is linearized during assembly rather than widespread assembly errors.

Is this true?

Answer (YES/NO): NO